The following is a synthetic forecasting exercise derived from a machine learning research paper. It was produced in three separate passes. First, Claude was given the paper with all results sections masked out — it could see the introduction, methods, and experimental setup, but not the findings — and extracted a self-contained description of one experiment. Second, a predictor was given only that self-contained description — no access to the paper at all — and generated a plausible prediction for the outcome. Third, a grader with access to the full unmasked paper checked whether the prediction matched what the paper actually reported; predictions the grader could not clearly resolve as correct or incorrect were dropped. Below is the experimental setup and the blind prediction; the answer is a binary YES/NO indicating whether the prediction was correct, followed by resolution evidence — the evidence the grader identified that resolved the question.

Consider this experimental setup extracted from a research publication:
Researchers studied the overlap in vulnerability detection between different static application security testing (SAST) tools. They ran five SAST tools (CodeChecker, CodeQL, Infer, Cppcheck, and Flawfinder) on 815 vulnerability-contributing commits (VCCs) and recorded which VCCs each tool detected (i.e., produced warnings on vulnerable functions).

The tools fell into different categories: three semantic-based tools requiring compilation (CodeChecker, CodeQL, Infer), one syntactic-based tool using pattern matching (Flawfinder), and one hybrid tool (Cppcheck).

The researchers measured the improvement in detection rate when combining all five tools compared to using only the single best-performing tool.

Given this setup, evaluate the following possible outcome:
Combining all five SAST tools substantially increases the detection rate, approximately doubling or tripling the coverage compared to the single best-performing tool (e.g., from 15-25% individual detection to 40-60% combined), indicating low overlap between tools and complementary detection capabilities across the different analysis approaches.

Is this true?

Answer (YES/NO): NO